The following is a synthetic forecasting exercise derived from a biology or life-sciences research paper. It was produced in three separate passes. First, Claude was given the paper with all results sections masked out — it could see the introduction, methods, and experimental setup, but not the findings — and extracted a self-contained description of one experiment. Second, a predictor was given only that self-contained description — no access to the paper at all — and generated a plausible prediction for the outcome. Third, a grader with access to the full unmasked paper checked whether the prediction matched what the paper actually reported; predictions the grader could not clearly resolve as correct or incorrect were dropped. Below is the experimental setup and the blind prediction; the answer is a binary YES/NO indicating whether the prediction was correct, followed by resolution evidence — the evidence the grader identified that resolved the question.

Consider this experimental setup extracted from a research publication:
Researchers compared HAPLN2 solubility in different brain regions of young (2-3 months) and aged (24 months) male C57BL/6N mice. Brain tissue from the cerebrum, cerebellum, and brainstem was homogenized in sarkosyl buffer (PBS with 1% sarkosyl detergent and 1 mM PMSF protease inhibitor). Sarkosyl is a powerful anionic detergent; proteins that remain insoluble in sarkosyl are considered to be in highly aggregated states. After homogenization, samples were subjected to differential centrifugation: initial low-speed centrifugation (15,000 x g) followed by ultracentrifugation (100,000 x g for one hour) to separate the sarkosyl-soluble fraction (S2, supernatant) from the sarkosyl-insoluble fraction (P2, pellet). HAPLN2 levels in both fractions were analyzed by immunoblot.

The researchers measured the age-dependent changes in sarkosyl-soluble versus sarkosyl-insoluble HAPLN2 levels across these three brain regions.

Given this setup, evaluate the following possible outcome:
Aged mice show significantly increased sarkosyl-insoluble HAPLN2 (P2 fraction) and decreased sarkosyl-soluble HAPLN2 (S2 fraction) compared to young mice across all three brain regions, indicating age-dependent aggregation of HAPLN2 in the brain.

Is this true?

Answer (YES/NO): NO